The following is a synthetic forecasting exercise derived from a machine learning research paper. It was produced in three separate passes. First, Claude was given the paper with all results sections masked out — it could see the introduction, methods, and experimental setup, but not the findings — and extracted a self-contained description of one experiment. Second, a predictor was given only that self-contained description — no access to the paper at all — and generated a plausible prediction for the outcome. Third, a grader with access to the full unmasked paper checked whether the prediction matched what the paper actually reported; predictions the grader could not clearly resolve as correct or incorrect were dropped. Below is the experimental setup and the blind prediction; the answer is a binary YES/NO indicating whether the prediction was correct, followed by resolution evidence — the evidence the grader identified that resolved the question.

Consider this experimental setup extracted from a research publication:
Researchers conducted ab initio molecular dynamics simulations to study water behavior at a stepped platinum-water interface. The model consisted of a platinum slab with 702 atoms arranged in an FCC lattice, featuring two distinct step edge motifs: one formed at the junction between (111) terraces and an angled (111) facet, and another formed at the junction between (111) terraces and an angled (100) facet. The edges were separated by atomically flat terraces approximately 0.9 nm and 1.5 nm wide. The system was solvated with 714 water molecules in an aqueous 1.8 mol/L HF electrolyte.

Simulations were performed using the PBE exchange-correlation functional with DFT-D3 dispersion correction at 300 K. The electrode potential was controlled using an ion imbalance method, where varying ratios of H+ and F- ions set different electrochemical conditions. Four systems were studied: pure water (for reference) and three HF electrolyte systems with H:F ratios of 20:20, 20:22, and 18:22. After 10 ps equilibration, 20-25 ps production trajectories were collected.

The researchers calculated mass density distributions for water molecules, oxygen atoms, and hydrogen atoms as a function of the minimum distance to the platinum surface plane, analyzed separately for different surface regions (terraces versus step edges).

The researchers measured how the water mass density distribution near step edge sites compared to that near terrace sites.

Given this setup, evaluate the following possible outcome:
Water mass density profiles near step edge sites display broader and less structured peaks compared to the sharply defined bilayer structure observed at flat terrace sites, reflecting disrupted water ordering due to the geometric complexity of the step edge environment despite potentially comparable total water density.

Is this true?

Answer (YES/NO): NO